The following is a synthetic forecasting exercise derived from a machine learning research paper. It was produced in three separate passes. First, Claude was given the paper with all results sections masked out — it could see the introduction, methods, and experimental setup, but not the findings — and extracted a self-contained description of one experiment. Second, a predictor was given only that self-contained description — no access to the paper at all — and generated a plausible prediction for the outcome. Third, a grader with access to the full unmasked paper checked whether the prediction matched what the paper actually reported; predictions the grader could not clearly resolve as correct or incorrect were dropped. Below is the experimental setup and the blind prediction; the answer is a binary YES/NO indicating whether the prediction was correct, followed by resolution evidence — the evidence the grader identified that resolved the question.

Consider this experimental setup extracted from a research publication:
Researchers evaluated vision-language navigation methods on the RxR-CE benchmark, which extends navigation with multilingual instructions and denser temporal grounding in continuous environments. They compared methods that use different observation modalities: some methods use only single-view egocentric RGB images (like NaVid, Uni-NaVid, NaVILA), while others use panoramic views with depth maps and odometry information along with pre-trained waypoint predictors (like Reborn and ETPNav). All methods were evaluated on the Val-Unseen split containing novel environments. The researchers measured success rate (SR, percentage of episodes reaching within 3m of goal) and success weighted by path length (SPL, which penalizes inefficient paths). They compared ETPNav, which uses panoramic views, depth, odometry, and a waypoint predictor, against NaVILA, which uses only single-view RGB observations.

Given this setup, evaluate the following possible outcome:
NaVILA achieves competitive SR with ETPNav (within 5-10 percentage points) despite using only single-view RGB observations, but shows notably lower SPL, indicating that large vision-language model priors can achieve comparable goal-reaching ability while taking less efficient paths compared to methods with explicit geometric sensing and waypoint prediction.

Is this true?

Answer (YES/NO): NO